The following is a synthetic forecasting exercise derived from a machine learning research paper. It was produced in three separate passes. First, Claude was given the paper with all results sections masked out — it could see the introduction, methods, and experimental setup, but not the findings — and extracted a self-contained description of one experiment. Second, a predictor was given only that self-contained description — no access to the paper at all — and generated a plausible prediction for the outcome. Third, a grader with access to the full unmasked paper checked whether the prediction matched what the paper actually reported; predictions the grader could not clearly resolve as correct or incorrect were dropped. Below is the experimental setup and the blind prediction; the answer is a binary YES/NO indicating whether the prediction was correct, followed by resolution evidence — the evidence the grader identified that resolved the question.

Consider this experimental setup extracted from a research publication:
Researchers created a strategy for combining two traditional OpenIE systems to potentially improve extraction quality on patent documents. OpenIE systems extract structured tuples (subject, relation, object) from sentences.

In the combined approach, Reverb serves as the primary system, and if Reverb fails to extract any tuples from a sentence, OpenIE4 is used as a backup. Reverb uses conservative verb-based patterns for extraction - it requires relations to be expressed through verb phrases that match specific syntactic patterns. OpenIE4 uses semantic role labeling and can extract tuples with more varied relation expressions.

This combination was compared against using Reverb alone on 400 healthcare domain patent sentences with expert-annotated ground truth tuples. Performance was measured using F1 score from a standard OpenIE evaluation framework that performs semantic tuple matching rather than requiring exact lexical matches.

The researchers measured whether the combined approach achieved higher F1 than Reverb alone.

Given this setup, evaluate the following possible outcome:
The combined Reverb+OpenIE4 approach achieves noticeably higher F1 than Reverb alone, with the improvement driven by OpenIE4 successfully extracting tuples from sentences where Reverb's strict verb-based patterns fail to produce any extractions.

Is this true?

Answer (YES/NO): YES